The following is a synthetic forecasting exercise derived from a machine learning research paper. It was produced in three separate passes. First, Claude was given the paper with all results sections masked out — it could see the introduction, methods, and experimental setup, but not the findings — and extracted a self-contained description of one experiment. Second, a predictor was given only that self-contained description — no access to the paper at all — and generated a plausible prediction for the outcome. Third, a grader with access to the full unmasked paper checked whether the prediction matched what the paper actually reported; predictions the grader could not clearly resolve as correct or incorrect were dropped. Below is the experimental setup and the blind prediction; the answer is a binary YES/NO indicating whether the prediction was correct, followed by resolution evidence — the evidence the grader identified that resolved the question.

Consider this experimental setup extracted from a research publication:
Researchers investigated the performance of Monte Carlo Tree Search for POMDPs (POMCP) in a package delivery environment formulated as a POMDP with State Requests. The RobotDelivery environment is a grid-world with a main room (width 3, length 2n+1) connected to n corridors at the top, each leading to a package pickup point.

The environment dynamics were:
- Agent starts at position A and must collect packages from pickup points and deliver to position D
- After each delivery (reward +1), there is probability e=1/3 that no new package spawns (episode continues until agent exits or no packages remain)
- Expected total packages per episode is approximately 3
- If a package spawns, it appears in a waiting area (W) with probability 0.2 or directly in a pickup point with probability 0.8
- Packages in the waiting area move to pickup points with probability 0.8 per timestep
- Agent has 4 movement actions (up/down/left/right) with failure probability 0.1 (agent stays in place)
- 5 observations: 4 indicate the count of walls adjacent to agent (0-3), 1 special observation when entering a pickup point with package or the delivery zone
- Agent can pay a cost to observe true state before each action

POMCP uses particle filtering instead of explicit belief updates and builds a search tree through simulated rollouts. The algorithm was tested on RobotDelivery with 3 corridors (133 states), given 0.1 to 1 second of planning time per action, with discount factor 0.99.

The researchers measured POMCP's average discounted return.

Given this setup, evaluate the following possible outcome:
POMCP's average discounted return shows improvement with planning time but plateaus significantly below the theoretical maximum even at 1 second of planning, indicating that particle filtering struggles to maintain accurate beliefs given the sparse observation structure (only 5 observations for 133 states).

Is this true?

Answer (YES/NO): NO